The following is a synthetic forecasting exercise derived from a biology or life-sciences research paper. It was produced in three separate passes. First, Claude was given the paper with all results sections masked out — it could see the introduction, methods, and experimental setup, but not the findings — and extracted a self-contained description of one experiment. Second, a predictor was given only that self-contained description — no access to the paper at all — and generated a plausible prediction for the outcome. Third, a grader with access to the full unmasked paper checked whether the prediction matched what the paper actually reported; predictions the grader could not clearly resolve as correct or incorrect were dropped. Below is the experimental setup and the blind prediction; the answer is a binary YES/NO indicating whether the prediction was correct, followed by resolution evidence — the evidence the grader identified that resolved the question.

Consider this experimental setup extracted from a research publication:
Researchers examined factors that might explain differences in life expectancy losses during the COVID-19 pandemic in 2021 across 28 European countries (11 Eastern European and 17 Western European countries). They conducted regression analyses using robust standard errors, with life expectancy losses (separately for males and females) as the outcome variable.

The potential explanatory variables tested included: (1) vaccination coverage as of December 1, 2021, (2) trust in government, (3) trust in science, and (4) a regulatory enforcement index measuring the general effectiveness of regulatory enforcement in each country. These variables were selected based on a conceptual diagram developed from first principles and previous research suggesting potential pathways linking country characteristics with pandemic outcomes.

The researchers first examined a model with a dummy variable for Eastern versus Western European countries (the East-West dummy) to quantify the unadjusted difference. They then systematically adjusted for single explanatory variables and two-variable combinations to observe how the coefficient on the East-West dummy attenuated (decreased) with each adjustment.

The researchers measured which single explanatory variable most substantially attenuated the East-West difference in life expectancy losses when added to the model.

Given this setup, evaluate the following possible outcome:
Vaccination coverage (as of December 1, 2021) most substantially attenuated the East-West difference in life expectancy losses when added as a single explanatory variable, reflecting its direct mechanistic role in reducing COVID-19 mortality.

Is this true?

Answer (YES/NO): YES